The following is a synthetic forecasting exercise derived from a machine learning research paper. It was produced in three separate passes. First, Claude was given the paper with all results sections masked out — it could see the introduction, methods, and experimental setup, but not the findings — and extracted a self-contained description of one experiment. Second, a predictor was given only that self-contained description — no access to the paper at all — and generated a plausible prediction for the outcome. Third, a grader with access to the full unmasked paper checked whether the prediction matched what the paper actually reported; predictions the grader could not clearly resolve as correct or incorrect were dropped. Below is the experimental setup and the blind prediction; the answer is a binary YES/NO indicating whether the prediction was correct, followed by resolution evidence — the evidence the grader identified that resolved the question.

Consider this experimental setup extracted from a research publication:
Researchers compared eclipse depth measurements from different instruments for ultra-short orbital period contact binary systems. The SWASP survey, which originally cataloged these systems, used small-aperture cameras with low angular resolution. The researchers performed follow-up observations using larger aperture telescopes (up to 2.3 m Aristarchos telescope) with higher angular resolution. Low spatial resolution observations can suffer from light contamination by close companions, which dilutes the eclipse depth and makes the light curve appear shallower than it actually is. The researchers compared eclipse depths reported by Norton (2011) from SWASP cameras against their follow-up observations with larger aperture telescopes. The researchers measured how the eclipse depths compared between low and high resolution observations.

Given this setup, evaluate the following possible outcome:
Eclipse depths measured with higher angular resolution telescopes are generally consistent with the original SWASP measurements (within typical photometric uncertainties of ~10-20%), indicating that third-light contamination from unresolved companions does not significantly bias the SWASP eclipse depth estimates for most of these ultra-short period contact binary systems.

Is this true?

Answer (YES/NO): NO